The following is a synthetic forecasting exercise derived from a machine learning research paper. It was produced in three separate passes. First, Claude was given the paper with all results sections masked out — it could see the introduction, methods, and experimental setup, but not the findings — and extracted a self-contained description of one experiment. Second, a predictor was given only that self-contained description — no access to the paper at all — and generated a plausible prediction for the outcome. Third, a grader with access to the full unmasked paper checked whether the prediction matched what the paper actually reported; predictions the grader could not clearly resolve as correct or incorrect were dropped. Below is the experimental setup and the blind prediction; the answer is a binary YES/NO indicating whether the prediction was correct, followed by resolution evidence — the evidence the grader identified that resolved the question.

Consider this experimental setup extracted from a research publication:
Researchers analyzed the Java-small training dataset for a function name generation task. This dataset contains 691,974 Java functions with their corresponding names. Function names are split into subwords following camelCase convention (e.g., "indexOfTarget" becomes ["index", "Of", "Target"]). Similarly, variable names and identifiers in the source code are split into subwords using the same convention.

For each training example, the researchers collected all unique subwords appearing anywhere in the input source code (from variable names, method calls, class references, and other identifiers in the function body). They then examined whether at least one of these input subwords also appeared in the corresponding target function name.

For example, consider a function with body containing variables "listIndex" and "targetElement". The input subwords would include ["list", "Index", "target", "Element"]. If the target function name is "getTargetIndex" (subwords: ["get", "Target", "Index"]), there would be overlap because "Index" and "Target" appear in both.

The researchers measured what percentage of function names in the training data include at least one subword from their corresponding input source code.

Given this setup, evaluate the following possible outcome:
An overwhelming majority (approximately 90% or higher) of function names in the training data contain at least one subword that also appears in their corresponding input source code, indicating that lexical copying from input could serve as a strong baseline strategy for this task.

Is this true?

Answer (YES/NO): NO